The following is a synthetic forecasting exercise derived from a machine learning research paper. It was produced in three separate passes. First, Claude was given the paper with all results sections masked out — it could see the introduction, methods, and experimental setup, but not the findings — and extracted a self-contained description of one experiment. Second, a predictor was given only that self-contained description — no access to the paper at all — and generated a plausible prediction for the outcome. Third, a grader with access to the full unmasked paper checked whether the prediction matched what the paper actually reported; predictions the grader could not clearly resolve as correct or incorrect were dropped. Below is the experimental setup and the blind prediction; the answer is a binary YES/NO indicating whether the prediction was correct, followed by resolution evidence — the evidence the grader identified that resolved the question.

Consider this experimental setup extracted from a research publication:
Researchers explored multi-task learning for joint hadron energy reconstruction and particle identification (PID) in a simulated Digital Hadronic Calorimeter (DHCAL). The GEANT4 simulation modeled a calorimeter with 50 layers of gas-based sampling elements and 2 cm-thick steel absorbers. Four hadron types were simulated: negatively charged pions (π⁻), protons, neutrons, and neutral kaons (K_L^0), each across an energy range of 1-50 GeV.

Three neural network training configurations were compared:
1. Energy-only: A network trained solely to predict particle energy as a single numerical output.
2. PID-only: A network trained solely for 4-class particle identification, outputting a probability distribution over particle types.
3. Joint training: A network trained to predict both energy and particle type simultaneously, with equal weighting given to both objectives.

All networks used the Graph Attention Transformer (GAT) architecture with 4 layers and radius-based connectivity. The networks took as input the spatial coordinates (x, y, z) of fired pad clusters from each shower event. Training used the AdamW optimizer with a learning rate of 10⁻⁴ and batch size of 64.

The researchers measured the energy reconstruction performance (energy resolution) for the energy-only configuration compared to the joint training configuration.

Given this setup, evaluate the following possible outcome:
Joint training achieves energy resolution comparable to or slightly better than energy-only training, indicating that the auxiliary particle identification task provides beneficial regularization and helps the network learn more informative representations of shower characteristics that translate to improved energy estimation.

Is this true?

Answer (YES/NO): NO